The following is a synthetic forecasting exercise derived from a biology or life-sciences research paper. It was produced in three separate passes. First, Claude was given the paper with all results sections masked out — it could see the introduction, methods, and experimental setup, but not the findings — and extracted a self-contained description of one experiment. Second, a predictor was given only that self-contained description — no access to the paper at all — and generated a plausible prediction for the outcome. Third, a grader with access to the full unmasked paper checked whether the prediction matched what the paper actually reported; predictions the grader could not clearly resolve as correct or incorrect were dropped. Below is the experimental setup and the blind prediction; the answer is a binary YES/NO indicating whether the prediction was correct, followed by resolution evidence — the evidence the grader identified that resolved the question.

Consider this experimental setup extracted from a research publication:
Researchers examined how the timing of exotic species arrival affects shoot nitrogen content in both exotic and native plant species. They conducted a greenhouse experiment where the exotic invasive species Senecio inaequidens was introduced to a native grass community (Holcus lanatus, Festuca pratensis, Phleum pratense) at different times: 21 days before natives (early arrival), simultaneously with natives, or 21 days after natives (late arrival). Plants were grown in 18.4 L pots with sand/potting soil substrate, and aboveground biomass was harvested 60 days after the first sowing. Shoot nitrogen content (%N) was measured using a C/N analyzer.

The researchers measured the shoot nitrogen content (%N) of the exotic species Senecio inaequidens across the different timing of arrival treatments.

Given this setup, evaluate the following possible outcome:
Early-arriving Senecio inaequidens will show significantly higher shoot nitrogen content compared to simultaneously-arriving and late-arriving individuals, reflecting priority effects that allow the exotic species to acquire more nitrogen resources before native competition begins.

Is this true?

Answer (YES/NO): NO